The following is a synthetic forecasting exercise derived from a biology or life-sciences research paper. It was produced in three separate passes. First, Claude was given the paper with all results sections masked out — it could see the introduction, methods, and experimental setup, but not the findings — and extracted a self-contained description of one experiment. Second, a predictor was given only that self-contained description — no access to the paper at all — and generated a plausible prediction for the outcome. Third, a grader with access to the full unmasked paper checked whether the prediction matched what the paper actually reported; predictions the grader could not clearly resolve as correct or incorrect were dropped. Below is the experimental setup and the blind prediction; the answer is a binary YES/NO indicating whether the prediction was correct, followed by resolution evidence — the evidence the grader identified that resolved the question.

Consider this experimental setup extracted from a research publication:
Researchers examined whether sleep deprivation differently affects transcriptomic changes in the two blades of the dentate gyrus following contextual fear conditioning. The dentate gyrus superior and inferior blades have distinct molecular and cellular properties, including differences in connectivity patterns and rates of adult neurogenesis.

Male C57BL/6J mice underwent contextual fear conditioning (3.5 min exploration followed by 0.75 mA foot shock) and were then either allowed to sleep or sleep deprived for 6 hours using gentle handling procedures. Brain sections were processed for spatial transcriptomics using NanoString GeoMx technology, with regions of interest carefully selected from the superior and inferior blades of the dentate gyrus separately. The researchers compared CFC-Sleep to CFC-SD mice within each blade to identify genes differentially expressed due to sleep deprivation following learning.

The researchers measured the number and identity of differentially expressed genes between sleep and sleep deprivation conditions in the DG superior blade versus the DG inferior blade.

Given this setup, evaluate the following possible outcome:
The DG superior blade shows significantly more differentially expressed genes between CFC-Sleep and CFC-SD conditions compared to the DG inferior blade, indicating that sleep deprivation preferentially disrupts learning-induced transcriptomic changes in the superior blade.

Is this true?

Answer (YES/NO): YES